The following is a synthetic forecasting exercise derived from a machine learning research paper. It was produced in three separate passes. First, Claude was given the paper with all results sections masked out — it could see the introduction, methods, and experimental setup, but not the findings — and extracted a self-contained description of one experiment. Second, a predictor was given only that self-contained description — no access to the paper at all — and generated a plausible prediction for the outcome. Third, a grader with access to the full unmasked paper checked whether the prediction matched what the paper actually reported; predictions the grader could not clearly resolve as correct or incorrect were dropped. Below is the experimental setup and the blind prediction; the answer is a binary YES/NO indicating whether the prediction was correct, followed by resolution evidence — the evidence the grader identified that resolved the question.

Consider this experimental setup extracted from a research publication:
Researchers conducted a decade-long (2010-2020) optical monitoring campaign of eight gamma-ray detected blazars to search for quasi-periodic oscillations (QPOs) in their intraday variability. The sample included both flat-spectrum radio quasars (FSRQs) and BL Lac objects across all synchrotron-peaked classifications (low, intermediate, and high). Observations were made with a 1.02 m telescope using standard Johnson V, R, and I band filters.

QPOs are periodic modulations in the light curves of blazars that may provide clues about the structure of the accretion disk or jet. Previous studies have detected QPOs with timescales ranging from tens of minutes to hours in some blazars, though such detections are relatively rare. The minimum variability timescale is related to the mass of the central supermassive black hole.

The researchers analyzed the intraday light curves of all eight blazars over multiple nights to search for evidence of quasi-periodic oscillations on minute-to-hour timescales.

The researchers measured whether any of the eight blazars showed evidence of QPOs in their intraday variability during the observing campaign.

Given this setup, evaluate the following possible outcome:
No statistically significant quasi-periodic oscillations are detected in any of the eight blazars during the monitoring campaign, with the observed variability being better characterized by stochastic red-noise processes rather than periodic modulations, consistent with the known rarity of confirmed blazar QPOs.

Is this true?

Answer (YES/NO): NO